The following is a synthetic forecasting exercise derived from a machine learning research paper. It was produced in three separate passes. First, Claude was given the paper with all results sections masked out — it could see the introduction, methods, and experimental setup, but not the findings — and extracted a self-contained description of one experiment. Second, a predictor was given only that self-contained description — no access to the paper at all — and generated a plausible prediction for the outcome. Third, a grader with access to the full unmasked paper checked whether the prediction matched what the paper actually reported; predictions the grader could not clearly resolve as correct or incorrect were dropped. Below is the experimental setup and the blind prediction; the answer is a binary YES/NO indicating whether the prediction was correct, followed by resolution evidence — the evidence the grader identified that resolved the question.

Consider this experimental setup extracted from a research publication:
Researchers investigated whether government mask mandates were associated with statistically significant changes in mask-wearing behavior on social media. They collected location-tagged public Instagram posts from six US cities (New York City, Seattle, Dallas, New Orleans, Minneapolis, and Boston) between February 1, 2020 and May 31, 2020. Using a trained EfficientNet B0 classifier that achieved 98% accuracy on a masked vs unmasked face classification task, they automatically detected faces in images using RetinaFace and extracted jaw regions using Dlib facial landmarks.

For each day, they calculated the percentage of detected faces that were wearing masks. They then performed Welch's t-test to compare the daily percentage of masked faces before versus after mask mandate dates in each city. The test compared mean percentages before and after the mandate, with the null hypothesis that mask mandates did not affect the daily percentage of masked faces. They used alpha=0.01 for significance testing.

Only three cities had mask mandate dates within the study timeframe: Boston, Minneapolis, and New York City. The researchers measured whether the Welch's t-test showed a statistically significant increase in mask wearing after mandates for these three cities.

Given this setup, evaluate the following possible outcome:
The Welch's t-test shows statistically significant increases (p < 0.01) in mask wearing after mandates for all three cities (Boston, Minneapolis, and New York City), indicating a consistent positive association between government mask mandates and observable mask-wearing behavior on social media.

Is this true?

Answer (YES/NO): NO